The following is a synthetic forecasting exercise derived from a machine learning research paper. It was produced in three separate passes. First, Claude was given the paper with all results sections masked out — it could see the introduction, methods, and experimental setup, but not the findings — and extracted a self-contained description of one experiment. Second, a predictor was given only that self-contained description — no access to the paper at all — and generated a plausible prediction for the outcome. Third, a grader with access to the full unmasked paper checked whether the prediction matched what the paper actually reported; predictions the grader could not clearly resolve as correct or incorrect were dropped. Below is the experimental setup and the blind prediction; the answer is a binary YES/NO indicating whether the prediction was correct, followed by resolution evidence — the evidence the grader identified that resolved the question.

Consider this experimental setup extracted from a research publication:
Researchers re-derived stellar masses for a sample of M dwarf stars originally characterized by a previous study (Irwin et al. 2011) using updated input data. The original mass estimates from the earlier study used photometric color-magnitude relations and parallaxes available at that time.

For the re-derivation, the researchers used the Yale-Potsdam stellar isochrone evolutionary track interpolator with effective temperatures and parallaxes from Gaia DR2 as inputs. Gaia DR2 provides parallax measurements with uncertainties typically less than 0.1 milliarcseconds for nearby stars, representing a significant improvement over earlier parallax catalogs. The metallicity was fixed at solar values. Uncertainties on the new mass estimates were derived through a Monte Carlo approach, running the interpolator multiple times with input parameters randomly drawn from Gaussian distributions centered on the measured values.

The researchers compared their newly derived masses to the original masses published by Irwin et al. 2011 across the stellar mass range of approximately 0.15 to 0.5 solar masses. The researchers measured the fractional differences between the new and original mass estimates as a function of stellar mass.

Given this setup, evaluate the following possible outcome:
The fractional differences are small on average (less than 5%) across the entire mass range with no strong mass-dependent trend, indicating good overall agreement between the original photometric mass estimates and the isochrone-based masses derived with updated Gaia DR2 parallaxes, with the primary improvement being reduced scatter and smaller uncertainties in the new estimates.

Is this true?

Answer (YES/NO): NO